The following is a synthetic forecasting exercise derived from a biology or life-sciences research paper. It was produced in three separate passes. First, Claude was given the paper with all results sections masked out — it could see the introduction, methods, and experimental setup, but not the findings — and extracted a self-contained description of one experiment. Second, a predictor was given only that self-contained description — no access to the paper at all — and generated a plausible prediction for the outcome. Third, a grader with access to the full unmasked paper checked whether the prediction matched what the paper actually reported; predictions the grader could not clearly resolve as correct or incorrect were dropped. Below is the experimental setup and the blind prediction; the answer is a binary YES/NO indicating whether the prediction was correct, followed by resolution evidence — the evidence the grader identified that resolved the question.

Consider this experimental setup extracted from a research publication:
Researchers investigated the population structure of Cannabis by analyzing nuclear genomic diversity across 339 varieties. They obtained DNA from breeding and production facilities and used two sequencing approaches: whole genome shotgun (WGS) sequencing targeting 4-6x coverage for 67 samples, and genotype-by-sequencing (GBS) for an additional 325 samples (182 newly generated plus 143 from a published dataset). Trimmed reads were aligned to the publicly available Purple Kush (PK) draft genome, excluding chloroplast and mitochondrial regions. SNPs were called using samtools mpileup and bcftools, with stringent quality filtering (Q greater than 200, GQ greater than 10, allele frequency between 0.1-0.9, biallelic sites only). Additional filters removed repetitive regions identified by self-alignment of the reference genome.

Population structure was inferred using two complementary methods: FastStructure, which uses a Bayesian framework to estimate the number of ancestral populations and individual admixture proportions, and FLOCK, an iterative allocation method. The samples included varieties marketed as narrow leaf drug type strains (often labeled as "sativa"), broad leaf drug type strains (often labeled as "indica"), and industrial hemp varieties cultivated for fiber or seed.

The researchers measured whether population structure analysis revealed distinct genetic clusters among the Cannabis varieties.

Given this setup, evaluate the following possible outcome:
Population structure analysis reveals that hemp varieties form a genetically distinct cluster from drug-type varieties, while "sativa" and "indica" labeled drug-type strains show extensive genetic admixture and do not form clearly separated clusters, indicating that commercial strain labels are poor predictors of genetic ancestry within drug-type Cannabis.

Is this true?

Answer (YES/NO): NO